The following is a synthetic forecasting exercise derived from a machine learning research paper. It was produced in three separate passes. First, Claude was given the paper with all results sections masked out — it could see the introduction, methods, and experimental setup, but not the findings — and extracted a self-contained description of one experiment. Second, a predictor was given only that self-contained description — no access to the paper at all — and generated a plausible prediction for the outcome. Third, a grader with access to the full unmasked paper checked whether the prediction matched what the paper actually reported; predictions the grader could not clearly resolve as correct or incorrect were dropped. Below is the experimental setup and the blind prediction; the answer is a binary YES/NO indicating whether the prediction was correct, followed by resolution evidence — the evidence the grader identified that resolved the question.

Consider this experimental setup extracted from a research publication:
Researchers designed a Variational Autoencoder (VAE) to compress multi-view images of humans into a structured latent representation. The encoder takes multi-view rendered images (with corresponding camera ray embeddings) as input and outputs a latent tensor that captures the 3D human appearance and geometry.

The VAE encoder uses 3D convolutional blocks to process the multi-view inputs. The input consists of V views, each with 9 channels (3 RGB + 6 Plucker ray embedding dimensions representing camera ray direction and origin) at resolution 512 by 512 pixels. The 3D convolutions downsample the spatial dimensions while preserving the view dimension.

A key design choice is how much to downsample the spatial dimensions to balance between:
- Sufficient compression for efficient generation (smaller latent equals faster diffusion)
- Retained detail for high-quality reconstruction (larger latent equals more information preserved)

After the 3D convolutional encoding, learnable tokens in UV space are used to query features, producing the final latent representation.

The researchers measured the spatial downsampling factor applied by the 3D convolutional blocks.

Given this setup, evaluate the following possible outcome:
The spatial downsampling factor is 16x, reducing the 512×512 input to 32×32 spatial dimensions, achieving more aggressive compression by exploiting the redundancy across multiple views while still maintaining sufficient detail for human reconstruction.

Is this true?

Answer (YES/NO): NO